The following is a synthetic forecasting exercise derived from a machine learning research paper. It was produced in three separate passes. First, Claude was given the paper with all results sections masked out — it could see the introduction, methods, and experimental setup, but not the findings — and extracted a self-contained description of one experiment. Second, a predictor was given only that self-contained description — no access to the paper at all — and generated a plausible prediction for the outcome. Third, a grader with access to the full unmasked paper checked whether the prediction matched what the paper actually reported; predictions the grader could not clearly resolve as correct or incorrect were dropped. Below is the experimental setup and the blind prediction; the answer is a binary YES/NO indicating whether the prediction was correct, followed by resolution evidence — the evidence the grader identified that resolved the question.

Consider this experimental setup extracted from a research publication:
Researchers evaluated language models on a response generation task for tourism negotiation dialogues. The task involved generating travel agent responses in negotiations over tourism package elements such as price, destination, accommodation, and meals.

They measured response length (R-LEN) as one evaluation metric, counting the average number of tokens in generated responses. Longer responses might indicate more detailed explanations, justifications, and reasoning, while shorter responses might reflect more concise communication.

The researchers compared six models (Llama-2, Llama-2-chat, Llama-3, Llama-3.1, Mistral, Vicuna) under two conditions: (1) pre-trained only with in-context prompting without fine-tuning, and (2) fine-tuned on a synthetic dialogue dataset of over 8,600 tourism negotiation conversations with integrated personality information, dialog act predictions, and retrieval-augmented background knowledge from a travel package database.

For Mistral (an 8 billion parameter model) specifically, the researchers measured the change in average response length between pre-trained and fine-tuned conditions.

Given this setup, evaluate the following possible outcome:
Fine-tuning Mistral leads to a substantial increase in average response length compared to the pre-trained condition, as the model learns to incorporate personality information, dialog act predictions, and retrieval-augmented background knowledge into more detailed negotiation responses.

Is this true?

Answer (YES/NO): YES